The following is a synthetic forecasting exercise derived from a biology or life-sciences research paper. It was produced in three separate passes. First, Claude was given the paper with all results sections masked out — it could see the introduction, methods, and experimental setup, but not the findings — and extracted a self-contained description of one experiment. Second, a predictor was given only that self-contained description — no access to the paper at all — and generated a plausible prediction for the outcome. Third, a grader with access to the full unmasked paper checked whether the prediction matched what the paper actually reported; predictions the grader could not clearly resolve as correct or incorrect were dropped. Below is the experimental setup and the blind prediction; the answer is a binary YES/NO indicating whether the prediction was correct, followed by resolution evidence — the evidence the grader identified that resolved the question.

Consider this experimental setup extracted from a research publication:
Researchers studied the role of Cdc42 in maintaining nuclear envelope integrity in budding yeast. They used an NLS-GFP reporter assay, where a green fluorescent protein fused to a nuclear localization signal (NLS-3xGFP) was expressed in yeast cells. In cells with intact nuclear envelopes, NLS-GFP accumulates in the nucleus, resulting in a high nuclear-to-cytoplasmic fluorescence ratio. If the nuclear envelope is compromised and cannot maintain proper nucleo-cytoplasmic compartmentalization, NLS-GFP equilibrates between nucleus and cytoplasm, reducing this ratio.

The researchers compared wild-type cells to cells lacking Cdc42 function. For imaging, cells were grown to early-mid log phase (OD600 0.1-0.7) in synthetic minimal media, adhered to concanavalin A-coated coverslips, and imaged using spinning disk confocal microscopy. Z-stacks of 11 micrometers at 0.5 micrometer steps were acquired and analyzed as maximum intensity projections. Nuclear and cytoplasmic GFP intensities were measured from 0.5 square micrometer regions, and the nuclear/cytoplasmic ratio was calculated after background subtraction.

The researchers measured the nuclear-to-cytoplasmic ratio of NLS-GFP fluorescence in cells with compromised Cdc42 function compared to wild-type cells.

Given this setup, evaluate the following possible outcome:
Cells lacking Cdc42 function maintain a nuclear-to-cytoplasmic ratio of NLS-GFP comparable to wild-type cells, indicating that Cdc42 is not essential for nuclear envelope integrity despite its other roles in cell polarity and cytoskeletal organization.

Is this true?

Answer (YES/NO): NO